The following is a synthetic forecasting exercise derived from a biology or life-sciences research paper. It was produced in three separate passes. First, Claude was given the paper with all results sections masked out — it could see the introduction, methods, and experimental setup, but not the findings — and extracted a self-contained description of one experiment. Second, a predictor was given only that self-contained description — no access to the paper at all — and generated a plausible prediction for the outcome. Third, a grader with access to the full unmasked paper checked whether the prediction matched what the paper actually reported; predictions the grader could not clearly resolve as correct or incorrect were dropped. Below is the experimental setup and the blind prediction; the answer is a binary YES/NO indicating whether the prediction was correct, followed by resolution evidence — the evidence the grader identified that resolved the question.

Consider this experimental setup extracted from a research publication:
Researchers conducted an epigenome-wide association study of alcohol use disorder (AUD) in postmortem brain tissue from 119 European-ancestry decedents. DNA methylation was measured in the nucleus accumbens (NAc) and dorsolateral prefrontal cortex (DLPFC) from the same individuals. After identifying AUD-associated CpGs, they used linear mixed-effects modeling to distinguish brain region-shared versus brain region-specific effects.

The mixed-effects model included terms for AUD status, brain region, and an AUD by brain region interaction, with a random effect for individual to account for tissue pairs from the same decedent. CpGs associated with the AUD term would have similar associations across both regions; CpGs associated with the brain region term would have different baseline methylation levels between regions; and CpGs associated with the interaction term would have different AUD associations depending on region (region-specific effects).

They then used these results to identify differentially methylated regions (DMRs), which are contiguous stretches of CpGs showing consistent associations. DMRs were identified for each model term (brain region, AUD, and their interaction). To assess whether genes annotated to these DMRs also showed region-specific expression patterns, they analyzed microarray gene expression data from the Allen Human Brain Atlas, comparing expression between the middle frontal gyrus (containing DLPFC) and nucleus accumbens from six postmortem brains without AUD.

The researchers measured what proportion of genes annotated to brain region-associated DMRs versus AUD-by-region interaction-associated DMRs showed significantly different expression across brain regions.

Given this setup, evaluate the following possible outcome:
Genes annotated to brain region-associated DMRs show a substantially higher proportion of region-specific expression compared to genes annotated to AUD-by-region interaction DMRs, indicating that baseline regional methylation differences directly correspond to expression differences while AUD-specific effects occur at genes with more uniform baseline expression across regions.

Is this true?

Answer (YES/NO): YES